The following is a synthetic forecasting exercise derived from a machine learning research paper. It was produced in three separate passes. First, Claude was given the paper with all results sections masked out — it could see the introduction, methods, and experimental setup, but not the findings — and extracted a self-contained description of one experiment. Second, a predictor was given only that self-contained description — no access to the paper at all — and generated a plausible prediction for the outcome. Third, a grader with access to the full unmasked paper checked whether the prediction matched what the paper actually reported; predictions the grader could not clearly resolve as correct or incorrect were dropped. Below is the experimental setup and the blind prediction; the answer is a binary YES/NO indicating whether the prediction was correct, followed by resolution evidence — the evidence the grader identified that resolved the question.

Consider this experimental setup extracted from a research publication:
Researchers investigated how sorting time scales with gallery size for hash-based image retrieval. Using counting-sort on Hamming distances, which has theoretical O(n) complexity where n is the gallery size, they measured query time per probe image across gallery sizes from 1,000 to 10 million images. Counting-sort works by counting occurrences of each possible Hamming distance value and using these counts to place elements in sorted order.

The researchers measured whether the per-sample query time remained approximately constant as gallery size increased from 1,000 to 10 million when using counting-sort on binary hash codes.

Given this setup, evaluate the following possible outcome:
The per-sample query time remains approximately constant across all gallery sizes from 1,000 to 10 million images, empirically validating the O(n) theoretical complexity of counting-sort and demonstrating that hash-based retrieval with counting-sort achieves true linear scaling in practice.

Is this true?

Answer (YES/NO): YES